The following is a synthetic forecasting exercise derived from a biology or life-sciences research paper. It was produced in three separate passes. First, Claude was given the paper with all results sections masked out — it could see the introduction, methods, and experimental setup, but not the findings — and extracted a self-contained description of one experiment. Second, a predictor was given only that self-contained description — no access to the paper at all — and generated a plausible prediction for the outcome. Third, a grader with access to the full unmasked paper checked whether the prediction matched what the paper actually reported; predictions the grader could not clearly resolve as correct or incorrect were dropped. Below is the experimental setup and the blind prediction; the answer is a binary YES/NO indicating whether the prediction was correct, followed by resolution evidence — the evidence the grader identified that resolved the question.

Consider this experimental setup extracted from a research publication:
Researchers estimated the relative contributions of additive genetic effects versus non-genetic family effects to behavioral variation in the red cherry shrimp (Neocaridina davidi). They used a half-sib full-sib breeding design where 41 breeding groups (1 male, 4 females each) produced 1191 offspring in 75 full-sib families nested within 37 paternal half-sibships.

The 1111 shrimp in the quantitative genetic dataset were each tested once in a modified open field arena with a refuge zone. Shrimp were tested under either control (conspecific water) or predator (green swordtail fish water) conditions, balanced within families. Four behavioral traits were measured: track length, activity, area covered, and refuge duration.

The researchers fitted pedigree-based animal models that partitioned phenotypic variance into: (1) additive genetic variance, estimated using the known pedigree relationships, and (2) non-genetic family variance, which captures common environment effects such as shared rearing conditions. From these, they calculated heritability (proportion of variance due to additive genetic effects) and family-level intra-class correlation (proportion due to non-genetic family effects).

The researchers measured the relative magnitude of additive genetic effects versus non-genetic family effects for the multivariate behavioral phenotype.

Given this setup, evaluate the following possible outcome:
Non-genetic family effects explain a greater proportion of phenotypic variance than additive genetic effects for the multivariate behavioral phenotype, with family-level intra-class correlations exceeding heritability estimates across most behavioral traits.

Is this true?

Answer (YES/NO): NO